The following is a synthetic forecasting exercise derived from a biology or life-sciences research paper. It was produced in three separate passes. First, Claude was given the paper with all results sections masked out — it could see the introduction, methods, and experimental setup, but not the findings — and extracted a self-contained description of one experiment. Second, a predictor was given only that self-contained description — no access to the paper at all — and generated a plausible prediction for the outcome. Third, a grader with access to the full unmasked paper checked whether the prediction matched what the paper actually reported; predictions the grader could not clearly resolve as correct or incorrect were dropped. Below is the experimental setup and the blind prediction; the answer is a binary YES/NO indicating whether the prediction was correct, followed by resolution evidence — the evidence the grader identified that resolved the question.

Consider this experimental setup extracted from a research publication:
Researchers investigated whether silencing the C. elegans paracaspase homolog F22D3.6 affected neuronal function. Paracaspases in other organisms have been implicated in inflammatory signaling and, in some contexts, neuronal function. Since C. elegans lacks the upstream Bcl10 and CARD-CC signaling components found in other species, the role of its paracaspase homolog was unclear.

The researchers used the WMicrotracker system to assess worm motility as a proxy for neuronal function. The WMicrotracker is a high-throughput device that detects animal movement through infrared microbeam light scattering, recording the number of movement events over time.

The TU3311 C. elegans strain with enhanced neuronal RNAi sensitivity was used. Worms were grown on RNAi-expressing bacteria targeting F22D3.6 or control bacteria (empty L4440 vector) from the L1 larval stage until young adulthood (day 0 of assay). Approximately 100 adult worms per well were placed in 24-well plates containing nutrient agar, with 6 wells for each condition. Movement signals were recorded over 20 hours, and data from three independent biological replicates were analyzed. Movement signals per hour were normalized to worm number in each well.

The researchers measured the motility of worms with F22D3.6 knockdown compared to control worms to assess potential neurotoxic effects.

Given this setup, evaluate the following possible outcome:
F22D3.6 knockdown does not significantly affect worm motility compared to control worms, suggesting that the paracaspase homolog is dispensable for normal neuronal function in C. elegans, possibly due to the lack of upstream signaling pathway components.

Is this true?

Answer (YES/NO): NO